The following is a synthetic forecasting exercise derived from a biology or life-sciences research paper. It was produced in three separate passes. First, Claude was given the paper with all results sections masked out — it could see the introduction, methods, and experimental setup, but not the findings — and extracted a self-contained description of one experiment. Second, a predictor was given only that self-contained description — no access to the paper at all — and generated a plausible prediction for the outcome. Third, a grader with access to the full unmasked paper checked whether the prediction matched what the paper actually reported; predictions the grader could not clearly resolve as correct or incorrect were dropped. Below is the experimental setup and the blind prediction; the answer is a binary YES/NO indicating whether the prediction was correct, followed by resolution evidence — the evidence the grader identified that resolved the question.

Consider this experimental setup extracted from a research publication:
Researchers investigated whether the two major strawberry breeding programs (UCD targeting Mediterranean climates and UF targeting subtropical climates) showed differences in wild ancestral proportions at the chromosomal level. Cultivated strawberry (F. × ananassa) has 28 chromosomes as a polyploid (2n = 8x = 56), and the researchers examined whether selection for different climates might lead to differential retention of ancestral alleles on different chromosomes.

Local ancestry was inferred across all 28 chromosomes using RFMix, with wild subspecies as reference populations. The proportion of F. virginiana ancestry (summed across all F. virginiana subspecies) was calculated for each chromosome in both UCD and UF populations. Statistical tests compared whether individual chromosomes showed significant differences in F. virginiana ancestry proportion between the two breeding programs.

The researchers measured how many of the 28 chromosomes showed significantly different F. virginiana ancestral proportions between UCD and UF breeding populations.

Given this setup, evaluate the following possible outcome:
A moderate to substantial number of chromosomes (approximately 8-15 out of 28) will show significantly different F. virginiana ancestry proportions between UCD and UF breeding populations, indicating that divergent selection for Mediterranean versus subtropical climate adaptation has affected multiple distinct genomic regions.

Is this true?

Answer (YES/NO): NO